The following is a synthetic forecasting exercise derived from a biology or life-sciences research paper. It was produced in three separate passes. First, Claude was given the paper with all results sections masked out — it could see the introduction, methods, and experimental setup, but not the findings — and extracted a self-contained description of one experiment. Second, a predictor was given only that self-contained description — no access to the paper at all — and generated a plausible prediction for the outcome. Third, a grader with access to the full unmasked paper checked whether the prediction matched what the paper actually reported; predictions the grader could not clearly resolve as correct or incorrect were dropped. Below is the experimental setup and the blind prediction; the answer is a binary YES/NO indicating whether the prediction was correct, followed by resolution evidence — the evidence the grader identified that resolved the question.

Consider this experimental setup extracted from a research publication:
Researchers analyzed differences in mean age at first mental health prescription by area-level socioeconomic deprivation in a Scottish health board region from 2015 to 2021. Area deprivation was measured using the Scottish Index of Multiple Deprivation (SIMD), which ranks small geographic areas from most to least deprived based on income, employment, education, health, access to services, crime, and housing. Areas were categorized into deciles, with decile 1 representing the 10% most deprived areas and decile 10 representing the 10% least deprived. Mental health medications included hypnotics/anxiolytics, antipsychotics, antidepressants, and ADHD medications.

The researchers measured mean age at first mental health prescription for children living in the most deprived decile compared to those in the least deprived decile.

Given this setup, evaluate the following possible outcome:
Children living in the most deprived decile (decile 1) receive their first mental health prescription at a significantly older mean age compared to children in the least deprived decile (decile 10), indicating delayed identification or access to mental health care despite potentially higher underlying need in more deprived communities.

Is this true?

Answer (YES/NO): NO